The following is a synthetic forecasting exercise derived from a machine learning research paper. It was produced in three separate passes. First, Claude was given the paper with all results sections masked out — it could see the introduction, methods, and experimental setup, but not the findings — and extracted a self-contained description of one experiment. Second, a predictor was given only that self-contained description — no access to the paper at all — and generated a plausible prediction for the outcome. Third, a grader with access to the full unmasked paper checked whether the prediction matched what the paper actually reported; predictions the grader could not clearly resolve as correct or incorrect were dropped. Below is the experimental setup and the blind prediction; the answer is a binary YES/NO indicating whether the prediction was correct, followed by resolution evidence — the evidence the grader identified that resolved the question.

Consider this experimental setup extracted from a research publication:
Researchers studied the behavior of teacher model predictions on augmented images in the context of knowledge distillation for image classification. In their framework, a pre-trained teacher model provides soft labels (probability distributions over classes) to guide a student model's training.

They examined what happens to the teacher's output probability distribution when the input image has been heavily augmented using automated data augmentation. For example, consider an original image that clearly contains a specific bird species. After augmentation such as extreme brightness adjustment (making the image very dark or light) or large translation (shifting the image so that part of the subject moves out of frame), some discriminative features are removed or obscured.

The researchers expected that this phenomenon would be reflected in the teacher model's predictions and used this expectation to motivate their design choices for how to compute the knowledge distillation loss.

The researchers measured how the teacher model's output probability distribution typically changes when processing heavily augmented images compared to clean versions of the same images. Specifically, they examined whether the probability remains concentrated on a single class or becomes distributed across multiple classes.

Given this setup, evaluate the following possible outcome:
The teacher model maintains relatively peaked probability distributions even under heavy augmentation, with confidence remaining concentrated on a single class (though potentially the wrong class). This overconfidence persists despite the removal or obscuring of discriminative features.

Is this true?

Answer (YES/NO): NO